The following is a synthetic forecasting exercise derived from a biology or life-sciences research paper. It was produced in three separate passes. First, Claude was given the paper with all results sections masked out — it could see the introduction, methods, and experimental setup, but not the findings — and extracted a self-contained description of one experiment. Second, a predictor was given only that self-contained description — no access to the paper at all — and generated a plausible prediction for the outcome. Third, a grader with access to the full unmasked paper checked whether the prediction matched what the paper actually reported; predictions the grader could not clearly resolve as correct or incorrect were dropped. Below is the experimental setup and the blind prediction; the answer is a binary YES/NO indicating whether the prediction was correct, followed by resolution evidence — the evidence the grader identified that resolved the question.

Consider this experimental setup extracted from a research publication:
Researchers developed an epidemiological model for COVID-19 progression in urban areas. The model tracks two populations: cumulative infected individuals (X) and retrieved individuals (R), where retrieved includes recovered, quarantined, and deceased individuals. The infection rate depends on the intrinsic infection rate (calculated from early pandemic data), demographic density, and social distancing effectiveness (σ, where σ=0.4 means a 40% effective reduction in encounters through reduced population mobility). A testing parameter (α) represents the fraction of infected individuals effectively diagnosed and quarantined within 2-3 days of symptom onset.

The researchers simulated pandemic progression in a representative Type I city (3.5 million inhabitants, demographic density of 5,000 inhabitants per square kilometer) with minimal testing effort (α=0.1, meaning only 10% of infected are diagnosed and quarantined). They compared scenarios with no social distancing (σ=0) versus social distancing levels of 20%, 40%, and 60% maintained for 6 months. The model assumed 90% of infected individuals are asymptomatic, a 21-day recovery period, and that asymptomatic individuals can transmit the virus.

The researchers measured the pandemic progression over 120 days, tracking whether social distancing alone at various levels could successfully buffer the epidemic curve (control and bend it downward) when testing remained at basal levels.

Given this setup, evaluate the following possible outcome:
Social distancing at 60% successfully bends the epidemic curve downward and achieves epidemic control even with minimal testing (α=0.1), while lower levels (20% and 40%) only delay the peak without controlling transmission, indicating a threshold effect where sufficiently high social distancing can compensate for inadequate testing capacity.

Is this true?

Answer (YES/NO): YES